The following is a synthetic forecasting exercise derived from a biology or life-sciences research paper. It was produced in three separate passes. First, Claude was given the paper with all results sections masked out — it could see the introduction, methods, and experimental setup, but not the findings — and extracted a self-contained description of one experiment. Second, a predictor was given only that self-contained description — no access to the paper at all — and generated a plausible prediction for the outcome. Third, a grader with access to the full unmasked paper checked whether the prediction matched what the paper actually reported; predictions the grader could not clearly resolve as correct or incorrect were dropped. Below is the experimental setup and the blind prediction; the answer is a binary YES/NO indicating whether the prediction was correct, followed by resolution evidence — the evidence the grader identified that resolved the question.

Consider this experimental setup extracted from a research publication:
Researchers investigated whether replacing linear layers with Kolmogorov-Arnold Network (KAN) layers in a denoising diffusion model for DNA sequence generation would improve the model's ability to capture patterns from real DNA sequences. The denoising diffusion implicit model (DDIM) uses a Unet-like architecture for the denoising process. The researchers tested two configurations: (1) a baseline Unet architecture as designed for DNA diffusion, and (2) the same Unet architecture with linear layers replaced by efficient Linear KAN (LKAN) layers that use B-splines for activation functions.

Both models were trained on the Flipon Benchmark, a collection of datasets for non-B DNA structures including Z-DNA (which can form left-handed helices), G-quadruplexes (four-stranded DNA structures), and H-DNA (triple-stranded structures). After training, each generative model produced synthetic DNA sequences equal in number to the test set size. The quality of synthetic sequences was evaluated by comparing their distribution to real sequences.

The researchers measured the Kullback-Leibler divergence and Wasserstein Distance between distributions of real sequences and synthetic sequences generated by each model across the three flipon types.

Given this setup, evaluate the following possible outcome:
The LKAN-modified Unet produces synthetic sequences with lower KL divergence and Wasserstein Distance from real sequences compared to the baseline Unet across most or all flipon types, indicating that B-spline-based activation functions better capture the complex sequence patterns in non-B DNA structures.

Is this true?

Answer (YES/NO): NO